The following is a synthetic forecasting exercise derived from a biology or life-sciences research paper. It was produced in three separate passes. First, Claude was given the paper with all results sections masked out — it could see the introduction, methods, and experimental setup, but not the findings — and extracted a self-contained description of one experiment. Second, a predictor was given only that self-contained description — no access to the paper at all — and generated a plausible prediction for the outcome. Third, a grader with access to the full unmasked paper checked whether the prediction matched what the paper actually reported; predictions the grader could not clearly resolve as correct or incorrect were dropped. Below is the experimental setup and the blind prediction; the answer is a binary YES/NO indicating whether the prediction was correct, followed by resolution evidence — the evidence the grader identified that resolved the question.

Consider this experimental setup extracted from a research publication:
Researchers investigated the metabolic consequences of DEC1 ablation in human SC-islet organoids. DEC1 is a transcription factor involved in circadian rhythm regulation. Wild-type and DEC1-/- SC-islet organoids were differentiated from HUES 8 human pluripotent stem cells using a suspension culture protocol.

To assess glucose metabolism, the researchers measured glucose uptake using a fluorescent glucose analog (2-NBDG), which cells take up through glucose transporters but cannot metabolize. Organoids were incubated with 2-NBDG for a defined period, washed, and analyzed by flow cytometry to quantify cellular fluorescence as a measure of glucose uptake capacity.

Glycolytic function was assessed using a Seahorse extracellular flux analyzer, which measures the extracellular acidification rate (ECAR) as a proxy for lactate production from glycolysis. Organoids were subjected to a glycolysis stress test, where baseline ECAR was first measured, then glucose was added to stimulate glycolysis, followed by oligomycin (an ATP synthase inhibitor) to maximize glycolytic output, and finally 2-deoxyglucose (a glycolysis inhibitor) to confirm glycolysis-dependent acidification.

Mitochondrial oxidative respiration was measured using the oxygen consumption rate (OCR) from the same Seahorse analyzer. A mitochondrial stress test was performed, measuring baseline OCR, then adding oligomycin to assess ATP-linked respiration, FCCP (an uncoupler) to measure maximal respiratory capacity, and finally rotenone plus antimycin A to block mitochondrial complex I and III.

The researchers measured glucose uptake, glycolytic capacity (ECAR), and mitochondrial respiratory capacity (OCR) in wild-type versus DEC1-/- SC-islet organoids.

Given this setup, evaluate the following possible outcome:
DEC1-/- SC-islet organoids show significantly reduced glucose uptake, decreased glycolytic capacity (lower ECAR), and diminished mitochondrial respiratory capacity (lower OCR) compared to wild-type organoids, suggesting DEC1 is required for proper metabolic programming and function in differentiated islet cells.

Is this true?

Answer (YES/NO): YES